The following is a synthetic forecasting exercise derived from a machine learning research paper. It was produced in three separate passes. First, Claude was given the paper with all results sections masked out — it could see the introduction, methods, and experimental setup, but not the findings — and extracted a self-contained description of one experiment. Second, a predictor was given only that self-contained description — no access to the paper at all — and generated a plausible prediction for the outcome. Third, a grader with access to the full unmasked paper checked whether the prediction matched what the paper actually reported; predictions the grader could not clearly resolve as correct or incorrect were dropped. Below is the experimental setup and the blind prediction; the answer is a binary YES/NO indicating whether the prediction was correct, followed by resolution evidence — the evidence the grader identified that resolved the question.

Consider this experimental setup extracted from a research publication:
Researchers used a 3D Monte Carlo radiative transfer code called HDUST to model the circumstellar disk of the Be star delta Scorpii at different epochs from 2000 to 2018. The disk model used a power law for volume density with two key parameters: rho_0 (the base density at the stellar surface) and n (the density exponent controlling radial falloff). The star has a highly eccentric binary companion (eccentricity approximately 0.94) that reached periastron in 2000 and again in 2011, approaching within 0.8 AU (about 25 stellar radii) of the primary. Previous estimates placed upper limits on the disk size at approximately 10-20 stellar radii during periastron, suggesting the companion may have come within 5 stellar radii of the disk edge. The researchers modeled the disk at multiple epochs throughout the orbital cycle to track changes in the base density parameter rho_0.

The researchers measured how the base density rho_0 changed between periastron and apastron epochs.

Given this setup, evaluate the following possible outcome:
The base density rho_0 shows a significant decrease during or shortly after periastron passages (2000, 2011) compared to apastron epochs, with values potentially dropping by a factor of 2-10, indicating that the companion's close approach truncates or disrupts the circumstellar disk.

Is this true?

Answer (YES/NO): NO